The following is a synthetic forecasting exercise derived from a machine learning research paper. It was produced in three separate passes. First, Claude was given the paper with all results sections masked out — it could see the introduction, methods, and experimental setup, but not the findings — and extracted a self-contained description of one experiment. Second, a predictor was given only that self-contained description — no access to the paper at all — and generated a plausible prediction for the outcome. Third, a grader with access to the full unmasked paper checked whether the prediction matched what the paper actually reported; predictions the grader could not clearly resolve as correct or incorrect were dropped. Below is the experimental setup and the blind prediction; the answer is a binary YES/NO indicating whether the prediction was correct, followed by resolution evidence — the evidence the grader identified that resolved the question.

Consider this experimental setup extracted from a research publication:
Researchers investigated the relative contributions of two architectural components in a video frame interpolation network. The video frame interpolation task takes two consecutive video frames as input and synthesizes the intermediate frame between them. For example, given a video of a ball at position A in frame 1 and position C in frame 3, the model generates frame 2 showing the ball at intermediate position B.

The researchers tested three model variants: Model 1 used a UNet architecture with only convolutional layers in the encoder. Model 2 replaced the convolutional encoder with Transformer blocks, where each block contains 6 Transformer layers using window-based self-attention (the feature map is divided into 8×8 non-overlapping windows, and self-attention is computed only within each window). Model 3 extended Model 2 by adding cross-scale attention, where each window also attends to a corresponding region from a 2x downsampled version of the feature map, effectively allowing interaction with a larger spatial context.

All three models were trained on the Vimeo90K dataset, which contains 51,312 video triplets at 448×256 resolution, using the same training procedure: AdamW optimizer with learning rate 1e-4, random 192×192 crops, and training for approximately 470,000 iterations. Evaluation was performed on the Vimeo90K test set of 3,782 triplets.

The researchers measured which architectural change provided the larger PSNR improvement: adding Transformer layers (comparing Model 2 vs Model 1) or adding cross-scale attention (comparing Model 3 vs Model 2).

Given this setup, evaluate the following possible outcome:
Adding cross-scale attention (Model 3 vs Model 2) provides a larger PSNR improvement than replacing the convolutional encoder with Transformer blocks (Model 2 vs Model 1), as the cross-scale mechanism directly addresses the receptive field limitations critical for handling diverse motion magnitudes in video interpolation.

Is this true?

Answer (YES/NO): NO